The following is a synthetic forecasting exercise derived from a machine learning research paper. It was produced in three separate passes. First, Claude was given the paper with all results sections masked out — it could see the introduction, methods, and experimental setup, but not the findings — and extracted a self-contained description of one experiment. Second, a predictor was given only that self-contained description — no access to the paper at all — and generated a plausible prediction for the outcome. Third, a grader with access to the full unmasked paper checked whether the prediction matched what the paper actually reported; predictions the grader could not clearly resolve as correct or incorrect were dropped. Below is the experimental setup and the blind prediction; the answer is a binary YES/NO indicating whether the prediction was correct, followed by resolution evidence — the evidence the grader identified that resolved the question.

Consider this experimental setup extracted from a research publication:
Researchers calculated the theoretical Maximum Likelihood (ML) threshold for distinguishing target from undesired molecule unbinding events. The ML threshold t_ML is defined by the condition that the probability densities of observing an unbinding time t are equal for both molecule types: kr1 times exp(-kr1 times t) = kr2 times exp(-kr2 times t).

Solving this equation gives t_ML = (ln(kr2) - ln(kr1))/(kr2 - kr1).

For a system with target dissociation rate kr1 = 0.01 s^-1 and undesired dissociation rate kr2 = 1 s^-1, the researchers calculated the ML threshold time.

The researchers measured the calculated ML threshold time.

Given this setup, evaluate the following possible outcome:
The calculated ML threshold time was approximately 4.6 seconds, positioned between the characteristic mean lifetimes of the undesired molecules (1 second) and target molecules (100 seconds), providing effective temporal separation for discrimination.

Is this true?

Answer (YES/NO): YES